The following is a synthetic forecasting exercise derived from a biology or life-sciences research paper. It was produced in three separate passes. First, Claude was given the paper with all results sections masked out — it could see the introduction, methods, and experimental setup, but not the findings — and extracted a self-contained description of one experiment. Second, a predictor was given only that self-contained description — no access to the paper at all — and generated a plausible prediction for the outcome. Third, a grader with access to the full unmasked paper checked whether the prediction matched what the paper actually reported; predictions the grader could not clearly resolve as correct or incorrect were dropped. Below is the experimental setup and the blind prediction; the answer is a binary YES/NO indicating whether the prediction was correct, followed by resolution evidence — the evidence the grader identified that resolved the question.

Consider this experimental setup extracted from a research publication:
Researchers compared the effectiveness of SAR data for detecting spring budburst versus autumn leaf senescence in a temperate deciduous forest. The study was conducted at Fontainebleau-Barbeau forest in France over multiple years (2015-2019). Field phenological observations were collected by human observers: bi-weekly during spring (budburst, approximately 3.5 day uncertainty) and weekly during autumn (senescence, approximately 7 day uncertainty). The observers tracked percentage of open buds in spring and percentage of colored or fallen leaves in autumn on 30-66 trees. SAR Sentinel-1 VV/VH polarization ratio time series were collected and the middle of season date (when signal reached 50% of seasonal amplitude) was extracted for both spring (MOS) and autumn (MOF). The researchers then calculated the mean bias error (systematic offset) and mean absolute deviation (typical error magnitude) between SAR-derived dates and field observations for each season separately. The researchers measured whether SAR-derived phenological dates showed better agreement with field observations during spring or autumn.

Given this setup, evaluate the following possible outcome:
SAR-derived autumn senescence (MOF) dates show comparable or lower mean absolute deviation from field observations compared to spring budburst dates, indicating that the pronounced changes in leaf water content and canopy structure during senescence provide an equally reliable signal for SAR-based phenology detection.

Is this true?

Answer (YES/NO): NO